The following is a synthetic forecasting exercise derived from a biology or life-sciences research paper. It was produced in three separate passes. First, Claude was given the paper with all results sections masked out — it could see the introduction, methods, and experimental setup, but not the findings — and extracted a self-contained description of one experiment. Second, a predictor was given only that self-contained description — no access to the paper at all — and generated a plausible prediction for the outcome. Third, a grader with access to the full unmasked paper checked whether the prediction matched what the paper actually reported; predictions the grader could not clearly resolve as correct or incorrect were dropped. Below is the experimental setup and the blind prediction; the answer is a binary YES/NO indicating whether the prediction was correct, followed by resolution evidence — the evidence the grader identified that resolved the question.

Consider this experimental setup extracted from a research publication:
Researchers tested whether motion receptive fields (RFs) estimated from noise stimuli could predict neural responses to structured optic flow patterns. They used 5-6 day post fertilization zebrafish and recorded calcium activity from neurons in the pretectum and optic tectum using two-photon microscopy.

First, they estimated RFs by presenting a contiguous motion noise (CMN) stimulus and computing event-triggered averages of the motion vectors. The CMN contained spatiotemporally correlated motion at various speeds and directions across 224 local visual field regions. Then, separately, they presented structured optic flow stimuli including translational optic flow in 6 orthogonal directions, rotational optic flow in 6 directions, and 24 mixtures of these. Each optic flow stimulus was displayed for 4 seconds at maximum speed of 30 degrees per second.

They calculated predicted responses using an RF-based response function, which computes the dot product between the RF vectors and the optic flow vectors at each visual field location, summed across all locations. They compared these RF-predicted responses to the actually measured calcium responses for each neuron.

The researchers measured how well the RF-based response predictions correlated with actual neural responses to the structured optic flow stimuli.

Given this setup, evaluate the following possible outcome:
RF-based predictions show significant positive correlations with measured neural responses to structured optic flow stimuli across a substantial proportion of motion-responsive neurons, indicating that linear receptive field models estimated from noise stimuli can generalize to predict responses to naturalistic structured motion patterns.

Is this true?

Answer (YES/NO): YES